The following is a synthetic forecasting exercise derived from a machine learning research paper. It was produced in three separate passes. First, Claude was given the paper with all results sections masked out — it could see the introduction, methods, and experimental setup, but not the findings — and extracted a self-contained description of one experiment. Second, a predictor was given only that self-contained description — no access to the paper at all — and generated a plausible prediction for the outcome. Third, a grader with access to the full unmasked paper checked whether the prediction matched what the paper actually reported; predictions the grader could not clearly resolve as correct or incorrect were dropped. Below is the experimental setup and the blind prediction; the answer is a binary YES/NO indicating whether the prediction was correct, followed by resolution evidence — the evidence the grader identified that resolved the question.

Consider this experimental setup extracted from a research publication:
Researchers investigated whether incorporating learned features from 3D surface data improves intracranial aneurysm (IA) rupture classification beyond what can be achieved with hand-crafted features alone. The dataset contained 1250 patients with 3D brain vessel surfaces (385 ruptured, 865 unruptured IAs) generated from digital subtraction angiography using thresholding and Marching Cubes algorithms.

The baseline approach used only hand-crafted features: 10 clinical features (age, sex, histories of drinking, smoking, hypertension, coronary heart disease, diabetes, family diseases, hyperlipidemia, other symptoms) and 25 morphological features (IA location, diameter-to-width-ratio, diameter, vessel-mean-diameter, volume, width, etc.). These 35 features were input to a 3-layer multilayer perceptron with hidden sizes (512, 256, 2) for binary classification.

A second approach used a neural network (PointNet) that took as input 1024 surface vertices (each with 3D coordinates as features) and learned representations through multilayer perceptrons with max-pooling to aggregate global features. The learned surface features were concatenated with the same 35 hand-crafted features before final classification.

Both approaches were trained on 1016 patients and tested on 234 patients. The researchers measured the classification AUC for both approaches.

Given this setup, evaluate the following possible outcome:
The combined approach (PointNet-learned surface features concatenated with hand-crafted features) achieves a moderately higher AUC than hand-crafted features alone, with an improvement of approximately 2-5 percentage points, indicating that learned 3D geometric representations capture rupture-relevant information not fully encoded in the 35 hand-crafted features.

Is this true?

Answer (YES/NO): NO